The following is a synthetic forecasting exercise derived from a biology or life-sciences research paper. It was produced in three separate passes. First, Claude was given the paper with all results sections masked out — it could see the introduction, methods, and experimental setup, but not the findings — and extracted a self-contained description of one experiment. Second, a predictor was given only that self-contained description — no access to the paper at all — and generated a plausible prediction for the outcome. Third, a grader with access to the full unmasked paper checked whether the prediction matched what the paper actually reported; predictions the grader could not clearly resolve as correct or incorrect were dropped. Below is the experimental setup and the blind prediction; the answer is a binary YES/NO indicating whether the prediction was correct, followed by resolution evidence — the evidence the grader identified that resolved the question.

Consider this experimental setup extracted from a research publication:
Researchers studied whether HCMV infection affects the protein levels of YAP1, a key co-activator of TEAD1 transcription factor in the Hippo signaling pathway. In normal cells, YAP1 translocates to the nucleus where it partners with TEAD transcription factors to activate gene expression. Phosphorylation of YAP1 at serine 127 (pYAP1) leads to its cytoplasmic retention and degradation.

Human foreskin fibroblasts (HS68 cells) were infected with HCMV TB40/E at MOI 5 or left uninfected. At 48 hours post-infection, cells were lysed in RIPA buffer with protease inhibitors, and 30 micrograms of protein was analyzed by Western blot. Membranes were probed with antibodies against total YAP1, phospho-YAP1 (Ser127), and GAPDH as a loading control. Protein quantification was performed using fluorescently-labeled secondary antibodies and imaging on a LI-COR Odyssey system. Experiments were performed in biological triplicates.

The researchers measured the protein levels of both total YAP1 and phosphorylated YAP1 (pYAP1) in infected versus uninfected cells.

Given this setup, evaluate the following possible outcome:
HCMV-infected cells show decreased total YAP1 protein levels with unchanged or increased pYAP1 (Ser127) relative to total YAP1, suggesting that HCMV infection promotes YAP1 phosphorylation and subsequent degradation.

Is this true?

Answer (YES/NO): NO